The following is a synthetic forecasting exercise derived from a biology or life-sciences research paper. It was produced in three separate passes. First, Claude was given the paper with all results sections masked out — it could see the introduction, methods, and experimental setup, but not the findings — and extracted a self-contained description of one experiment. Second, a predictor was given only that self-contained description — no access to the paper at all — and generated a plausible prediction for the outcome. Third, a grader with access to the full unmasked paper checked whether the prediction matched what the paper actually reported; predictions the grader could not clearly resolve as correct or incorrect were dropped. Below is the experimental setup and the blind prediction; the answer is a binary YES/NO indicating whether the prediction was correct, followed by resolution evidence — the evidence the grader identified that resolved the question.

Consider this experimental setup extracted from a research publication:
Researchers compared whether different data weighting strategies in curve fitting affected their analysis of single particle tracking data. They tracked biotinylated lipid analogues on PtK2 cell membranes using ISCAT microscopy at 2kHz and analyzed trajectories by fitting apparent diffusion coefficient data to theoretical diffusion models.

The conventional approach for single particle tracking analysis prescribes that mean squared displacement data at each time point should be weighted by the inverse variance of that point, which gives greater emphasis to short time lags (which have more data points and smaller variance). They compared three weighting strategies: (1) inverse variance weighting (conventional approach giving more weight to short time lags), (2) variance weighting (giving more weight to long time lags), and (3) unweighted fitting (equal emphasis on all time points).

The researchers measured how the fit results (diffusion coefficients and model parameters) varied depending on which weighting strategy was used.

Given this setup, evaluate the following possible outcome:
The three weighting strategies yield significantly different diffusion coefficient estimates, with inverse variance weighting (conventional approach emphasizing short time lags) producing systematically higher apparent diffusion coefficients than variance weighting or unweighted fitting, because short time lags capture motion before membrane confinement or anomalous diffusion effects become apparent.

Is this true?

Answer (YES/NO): NO